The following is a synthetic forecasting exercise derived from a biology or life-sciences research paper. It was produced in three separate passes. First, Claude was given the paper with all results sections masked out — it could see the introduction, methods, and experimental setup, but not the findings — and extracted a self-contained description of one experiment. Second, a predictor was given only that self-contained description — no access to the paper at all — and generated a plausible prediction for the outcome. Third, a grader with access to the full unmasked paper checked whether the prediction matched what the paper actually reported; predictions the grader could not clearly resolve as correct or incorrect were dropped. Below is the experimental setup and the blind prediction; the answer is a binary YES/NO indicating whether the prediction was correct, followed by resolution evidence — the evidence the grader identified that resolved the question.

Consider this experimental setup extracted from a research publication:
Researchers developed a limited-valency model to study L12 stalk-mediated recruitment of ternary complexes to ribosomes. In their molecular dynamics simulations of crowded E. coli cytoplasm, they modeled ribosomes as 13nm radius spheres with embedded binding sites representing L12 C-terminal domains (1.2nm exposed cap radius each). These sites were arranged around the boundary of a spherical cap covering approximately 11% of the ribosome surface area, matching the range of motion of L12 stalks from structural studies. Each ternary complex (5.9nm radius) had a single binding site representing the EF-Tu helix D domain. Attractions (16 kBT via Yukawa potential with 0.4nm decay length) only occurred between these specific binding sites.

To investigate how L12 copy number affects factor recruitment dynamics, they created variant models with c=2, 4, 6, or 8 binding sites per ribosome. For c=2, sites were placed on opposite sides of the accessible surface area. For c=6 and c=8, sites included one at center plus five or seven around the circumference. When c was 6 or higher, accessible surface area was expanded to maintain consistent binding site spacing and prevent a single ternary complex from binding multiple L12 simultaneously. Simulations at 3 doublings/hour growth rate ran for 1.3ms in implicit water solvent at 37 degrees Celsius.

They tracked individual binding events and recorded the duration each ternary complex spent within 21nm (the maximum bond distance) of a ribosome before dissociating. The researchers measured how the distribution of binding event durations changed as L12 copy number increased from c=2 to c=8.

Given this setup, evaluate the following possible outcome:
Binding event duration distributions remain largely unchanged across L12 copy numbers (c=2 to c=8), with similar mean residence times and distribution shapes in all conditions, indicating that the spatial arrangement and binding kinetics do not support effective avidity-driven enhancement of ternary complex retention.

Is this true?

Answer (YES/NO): NO